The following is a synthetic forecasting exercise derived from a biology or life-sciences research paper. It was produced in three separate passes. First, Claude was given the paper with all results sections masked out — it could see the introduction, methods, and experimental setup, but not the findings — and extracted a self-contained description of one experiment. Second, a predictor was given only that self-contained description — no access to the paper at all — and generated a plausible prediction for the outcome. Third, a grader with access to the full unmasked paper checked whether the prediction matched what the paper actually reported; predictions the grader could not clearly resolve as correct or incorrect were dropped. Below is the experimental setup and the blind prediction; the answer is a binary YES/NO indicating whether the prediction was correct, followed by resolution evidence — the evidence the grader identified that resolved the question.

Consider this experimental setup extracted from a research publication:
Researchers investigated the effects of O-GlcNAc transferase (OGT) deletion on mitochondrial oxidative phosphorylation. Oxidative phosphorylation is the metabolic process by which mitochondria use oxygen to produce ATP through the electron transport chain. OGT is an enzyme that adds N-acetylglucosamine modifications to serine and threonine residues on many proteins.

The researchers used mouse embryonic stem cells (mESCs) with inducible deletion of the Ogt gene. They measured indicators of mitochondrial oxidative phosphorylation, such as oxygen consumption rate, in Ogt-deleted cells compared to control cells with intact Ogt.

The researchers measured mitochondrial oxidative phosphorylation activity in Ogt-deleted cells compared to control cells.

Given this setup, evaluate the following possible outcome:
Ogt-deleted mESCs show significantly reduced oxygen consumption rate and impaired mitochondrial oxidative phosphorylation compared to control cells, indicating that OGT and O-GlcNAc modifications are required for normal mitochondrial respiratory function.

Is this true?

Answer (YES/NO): NO